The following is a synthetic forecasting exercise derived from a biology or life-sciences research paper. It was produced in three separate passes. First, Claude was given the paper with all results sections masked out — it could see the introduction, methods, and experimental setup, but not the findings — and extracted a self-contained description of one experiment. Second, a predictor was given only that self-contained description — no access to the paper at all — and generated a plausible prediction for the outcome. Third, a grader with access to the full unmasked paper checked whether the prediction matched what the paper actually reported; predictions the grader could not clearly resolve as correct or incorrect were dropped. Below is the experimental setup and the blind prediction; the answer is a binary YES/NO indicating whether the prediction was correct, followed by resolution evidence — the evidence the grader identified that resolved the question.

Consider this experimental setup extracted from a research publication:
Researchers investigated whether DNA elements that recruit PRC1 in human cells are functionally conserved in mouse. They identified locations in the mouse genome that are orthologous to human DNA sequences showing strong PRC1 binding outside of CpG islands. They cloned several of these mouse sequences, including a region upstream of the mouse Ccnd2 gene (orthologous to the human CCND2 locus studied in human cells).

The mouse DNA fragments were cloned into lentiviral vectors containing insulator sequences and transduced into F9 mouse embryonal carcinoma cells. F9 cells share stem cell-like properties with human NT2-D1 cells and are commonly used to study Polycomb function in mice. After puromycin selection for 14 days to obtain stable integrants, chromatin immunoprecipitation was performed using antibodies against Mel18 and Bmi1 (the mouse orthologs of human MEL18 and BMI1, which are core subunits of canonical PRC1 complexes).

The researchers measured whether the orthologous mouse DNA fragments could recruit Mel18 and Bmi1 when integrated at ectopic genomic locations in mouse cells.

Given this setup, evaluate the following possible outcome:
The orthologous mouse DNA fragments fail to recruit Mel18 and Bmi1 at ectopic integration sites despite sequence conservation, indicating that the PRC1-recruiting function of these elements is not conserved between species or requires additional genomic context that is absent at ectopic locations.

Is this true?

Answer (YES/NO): NO